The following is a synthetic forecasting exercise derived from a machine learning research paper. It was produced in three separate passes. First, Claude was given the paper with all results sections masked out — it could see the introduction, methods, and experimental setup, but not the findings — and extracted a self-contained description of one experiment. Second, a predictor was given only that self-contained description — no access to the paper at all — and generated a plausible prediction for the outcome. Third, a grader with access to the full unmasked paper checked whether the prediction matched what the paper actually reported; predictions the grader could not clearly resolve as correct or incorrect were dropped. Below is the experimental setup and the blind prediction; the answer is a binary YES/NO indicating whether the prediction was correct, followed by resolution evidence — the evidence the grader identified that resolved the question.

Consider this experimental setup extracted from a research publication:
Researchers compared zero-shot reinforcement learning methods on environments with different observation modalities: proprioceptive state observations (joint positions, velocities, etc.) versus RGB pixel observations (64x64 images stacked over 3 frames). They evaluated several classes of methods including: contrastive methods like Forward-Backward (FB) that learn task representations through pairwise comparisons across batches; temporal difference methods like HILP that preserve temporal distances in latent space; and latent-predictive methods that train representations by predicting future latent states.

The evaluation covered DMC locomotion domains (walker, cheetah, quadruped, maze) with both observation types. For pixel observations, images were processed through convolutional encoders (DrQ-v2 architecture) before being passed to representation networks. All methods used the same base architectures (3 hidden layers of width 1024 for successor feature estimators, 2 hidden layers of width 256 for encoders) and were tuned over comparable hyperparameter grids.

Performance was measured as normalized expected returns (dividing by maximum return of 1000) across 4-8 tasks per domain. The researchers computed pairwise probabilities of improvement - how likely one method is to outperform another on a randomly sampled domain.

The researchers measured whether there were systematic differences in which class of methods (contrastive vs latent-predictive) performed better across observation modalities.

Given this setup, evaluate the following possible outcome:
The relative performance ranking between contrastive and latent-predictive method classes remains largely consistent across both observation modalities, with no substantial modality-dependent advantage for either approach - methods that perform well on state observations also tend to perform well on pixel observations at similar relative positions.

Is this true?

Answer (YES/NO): NO